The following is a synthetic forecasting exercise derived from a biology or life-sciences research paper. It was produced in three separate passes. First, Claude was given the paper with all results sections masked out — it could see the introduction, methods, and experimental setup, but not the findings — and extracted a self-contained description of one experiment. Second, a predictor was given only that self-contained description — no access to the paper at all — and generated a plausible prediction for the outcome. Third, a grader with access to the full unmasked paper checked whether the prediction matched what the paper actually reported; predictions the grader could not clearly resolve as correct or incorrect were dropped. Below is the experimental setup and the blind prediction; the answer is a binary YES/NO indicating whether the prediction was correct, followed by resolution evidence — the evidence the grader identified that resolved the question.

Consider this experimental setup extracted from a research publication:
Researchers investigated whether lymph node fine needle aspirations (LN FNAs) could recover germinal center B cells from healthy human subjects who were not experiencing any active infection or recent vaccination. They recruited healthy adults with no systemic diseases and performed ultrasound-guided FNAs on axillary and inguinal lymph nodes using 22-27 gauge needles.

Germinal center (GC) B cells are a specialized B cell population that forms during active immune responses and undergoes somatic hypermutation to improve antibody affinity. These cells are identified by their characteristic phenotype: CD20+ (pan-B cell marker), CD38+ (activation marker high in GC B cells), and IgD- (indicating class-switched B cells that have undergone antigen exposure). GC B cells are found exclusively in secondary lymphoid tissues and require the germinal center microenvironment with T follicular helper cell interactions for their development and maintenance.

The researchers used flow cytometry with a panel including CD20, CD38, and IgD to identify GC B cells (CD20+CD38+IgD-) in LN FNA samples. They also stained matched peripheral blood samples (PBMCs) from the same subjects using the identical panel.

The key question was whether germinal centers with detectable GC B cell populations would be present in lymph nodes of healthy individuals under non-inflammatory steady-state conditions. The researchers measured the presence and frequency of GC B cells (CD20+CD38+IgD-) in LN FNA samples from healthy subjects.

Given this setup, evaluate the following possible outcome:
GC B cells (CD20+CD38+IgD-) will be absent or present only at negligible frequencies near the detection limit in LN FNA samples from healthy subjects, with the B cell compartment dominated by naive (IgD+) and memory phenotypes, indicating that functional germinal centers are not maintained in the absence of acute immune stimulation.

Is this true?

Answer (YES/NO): NO